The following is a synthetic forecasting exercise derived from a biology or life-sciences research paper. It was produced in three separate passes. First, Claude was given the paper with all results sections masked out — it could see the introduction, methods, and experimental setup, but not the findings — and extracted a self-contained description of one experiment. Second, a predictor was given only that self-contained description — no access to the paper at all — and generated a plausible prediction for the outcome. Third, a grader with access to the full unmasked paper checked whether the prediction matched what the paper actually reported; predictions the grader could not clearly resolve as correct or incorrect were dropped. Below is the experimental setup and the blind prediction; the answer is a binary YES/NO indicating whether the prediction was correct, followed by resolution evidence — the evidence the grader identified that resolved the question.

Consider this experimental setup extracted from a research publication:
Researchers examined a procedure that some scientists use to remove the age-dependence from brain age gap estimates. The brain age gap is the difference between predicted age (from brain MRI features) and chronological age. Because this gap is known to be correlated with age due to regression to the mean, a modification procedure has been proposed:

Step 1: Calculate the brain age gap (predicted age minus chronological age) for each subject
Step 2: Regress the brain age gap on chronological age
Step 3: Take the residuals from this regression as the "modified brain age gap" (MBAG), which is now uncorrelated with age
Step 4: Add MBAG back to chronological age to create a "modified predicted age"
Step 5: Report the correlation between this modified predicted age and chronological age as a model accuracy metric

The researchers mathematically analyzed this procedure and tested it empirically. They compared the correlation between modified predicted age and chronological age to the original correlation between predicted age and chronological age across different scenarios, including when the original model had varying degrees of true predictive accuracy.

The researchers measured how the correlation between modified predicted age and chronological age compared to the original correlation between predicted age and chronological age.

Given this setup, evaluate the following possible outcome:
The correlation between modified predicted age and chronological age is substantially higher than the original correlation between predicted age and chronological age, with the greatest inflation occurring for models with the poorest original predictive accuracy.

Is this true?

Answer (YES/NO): YES